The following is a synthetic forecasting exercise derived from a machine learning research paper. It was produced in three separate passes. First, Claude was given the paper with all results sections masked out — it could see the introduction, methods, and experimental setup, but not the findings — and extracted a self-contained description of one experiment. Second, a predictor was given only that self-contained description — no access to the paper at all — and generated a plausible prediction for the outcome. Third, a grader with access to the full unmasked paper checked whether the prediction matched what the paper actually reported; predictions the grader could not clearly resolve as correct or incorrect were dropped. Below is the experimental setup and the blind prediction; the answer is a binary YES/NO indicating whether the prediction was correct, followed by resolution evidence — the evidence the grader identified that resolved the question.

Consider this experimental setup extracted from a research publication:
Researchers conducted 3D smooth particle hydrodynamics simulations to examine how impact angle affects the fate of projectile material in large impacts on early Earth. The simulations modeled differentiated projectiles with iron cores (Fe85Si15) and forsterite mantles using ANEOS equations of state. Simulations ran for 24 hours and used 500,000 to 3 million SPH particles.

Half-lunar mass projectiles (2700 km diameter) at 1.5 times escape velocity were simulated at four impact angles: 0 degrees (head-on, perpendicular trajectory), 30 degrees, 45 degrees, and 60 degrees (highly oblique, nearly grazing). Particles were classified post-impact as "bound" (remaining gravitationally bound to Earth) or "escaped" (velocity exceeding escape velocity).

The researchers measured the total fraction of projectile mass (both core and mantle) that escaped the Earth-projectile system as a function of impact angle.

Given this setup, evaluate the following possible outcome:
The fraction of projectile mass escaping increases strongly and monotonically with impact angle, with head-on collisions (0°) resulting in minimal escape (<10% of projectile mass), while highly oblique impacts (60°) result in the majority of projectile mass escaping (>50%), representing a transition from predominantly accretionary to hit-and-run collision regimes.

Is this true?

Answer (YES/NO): YES